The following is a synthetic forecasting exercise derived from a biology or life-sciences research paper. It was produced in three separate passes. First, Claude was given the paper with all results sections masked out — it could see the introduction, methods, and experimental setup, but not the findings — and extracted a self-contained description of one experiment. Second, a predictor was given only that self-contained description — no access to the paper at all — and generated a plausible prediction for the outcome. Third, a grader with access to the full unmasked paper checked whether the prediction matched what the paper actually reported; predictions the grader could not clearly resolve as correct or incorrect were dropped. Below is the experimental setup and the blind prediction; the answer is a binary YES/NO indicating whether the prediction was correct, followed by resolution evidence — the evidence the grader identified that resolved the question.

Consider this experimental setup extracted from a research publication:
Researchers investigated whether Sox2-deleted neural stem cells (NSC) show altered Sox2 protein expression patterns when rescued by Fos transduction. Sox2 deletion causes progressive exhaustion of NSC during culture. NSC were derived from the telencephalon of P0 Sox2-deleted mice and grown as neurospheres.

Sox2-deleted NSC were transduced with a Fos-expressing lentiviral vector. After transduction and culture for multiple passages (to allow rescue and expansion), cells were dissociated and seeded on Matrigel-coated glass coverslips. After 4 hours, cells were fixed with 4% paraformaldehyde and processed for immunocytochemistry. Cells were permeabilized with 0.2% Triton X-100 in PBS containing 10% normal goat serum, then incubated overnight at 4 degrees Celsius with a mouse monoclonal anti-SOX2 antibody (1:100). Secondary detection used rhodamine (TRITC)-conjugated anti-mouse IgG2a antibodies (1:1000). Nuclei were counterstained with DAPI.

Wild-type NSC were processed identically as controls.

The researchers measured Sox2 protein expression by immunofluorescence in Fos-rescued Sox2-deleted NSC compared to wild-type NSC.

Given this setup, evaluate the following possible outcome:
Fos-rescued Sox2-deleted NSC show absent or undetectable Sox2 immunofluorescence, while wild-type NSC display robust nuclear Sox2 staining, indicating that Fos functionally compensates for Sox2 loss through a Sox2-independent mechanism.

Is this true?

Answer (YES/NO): YES